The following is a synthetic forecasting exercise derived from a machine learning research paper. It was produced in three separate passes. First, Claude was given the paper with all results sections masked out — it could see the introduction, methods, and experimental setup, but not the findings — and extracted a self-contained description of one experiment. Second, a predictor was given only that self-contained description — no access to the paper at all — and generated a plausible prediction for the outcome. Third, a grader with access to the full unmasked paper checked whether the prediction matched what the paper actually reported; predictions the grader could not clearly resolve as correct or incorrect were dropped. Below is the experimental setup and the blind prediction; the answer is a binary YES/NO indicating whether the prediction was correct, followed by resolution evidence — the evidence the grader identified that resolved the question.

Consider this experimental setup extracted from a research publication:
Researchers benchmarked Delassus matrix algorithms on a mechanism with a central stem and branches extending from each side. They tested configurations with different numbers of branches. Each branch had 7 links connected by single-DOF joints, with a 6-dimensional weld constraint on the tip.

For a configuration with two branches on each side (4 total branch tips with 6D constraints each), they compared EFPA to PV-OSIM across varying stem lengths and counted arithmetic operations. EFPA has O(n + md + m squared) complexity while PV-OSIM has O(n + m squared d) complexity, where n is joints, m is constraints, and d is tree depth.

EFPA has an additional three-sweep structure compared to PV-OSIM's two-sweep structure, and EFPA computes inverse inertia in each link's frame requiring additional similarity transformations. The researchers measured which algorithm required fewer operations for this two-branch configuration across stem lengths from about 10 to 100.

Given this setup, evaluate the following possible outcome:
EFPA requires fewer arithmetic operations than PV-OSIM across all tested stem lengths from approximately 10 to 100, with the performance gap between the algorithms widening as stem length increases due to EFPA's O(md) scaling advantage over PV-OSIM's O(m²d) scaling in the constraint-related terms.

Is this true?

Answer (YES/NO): NO